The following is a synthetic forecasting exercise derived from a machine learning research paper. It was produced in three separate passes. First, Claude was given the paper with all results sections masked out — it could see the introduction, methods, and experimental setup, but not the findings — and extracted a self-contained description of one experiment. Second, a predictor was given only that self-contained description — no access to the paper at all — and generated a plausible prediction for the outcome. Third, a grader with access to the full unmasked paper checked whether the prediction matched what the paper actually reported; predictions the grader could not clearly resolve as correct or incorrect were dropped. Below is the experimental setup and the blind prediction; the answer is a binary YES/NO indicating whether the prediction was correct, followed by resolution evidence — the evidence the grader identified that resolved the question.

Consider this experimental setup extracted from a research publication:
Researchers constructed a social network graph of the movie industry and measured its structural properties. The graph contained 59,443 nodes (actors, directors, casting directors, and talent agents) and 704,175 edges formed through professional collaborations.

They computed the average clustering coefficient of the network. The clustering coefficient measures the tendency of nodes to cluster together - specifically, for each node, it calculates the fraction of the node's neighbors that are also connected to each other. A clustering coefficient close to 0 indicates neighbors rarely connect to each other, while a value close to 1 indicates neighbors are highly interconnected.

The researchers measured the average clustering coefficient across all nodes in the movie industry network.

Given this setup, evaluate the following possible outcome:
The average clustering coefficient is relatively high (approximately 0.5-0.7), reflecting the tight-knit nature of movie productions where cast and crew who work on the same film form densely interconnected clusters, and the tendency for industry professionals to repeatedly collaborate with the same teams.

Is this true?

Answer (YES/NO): YES